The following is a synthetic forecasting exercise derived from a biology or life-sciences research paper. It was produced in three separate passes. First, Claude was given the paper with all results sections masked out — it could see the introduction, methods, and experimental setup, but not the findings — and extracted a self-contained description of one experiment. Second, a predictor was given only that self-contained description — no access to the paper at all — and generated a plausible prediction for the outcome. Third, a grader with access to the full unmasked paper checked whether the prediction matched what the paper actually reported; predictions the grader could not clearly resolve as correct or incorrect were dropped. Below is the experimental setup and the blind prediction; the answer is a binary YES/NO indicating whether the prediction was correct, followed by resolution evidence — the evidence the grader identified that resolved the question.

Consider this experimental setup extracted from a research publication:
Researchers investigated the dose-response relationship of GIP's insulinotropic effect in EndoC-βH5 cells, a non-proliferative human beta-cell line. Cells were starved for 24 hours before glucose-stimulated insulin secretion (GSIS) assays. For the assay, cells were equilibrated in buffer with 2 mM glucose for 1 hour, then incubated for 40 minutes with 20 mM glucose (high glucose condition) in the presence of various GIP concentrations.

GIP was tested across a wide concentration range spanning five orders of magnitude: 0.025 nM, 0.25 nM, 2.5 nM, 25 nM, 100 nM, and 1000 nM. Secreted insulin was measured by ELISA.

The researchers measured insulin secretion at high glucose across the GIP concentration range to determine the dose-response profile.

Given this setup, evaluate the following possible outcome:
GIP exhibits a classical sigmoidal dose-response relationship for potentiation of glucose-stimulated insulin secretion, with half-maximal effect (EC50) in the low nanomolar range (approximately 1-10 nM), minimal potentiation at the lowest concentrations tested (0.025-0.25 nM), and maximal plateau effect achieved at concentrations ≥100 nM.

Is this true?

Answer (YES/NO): NO